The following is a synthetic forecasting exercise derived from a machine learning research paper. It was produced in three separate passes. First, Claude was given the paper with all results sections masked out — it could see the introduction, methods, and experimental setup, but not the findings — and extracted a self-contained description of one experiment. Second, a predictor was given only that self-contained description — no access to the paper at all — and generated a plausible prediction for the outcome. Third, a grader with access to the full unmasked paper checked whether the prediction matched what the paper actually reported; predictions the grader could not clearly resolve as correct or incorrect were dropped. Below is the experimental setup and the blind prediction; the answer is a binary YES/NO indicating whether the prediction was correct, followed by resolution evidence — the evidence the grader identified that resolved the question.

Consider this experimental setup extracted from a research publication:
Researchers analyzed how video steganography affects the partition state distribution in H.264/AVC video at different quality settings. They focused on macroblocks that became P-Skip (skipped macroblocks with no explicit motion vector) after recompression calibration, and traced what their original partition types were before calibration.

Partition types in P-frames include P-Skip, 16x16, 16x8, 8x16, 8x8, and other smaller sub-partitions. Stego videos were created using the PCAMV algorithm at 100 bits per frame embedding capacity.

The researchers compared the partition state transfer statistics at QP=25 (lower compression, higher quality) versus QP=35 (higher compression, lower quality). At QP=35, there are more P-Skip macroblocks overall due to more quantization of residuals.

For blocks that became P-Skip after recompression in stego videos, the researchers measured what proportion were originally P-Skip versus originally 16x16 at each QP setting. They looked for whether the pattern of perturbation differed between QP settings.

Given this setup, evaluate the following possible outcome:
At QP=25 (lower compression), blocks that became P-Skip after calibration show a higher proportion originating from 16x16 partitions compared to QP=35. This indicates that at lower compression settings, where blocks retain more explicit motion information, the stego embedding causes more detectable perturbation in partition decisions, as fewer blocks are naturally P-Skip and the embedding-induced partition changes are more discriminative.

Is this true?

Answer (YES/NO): NO